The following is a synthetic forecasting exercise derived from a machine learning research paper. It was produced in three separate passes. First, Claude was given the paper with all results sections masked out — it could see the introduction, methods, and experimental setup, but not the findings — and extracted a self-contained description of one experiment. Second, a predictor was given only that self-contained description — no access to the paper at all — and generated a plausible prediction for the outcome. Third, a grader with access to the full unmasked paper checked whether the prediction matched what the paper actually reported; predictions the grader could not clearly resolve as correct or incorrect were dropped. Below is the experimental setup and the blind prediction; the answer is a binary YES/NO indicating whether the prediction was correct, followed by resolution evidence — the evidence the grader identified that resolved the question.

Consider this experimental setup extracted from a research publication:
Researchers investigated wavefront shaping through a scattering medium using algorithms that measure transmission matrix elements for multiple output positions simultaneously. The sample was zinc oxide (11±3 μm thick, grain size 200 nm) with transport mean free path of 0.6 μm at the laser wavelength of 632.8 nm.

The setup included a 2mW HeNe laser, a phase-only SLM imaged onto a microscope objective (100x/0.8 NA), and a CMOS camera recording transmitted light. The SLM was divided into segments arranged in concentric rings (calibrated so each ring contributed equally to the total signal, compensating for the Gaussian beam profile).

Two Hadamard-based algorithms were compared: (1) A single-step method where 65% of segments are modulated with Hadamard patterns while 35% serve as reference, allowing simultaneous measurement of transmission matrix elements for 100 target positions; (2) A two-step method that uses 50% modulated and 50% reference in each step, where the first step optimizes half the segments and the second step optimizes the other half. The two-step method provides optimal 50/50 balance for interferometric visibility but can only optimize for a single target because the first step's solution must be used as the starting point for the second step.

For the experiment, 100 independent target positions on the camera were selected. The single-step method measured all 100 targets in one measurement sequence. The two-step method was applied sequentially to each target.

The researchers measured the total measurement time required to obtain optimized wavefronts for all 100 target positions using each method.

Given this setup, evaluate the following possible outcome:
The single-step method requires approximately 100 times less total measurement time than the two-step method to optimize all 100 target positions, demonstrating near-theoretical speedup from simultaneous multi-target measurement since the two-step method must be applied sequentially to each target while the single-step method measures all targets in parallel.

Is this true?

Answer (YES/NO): YES